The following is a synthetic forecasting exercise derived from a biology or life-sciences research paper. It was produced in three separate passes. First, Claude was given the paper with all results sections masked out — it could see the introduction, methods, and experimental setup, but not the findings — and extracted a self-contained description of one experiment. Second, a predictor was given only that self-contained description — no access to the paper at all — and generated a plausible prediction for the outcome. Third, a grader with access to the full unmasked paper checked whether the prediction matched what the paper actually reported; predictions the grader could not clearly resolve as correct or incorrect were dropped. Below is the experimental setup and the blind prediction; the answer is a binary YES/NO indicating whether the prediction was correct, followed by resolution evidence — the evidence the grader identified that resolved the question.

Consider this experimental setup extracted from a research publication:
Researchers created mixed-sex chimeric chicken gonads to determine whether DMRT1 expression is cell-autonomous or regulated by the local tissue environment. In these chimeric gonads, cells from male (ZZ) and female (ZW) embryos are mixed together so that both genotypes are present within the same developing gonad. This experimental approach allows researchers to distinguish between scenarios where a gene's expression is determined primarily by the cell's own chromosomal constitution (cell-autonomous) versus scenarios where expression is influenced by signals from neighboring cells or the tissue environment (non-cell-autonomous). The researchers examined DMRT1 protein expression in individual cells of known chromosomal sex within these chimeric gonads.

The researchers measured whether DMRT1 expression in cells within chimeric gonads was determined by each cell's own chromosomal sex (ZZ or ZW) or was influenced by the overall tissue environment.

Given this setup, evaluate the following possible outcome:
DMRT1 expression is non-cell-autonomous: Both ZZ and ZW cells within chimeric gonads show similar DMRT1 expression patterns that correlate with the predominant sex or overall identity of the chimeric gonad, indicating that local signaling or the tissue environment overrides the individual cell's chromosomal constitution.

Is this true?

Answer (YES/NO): NO